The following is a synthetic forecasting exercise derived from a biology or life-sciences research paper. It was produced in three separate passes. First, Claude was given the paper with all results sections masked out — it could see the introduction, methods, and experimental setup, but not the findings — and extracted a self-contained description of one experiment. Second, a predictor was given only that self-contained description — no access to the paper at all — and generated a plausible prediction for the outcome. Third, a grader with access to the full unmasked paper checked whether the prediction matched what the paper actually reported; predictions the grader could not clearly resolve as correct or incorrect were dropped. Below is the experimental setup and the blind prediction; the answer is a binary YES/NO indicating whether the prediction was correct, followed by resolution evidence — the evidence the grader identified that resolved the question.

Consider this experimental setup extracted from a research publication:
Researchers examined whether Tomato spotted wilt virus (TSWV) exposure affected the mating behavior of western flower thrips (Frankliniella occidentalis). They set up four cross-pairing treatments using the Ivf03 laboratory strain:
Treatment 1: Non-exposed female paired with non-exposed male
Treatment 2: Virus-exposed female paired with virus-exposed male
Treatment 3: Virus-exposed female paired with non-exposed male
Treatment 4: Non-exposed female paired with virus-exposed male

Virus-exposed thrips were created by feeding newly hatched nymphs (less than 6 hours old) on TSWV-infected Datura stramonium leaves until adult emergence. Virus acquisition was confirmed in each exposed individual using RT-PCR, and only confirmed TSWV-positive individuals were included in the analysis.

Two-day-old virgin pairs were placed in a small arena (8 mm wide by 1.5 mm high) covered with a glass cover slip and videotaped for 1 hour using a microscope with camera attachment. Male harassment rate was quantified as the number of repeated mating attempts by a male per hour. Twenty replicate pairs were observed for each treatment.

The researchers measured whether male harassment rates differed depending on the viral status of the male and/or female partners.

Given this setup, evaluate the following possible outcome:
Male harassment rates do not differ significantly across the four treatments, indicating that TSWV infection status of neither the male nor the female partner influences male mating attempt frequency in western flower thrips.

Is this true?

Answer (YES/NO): NO